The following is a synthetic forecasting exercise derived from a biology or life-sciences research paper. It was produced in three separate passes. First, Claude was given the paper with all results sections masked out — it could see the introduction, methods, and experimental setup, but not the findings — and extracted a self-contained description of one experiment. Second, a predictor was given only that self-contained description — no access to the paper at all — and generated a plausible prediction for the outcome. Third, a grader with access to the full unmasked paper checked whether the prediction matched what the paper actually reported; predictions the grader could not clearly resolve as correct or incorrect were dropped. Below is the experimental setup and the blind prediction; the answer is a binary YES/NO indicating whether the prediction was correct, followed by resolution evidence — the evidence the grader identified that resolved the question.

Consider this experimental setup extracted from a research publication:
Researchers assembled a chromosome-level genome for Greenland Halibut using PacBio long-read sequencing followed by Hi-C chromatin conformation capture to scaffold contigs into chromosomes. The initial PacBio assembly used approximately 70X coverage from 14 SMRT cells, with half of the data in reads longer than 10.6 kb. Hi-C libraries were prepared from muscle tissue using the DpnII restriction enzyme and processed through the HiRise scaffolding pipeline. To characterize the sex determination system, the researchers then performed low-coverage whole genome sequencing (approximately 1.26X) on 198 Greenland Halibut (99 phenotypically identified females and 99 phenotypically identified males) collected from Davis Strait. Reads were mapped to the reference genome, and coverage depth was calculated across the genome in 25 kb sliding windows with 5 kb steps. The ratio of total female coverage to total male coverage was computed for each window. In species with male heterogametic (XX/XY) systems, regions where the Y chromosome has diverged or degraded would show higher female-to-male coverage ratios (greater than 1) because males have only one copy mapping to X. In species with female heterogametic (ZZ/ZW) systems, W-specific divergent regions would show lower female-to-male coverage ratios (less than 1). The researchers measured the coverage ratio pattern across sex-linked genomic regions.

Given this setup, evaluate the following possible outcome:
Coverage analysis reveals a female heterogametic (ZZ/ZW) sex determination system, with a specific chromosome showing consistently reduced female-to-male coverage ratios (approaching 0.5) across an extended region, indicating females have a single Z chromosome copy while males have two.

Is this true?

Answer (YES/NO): NO